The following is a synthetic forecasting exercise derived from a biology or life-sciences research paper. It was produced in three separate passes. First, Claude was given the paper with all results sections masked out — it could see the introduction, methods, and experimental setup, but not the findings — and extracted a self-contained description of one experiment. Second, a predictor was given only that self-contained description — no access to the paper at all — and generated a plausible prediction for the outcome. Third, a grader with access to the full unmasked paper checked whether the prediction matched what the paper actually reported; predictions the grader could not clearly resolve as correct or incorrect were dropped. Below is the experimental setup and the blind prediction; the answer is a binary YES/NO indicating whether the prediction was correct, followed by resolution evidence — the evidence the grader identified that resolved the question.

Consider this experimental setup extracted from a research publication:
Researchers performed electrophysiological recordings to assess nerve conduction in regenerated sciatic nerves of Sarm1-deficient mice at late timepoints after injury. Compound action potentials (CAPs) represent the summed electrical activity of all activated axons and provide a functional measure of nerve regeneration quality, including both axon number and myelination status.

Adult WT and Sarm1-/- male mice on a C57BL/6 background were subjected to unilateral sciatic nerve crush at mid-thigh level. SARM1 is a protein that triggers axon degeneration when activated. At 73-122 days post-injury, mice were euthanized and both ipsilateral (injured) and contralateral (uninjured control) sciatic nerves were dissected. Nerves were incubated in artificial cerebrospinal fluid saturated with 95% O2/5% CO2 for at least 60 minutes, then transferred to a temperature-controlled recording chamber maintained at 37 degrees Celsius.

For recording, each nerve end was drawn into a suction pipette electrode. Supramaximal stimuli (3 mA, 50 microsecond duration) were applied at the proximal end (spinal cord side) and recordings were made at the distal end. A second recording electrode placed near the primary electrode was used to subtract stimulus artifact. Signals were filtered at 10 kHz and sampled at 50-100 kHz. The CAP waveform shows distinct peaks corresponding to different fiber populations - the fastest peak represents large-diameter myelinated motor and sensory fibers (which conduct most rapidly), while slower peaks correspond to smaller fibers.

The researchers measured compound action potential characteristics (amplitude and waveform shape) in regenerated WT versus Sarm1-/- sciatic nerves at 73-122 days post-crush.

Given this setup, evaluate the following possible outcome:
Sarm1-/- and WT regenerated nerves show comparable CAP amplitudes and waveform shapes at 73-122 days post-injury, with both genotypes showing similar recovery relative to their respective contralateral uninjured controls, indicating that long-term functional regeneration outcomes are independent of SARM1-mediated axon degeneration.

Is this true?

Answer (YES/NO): NO